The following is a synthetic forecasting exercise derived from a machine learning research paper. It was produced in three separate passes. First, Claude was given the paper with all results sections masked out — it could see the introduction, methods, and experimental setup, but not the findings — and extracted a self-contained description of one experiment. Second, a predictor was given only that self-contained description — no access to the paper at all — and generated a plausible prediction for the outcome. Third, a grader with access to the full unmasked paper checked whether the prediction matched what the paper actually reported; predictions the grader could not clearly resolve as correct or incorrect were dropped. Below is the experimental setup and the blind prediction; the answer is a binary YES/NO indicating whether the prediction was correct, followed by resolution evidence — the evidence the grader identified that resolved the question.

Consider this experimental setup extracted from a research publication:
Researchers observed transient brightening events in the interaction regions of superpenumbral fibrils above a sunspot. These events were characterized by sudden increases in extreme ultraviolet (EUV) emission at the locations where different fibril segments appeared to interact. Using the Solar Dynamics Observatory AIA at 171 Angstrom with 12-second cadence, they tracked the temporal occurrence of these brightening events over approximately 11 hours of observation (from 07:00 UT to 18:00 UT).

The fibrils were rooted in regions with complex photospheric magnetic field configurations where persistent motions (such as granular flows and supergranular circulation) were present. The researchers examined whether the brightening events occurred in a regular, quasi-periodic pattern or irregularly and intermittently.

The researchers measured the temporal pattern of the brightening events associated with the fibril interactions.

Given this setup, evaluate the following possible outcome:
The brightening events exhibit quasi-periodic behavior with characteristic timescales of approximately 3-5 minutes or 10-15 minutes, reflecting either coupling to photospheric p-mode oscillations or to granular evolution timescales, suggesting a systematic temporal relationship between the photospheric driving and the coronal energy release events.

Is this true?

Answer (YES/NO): NO